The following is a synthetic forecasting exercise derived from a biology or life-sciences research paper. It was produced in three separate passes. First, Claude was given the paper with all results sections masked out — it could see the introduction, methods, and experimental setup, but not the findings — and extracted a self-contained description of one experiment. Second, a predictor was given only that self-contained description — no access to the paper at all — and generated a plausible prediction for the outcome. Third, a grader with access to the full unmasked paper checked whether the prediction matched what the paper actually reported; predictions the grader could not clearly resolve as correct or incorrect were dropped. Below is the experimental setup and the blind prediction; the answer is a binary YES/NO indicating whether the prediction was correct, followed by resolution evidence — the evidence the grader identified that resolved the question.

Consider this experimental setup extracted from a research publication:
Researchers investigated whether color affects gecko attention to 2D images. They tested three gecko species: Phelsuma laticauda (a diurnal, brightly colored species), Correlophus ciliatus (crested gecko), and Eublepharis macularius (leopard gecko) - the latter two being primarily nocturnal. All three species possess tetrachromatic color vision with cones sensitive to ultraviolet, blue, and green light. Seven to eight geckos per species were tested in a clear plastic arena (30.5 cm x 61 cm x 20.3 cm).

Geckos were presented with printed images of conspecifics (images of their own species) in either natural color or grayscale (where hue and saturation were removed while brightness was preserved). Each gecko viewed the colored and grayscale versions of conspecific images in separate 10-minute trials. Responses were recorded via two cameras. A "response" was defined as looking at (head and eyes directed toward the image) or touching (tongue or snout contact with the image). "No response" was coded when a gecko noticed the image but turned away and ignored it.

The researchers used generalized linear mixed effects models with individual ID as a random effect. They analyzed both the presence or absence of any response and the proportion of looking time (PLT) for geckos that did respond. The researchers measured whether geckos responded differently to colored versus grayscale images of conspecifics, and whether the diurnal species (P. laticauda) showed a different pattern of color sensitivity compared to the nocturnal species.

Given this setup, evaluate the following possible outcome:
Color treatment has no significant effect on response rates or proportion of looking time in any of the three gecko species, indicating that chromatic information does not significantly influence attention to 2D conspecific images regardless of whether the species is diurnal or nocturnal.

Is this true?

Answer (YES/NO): YES